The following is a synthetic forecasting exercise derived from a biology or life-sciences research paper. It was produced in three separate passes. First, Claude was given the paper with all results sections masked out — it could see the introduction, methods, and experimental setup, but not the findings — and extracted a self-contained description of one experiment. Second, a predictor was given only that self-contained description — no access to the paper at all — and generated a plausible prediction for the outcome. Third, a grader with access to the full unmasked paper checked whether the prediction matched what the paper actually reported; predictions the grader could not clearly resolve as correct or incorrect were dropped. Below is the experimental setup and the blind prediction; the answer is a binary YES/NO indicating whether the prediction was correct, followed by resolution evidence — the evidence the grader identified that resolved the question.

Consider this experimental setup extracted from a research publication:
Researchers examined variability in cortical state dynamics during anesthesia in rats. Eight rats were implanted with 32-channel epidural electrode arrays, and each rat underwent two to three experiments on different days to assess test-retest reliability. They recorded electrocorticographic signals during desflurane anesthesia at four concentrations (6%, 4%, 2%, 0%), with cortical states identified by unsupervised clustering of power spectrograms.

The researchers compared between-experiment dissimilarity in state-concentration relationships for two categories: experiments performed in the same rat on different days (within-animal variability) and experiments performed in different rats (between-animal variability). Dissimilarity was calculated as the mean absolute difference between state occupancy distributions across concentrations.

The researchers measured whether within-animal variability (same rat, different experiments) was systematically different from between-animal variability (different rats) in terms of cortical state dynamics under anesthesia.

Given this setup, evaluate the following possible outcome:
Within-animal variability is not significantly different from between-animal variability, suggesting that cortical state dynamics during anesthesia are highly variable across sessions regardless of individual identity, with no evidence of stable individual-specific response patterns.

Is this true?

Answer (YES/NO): YES